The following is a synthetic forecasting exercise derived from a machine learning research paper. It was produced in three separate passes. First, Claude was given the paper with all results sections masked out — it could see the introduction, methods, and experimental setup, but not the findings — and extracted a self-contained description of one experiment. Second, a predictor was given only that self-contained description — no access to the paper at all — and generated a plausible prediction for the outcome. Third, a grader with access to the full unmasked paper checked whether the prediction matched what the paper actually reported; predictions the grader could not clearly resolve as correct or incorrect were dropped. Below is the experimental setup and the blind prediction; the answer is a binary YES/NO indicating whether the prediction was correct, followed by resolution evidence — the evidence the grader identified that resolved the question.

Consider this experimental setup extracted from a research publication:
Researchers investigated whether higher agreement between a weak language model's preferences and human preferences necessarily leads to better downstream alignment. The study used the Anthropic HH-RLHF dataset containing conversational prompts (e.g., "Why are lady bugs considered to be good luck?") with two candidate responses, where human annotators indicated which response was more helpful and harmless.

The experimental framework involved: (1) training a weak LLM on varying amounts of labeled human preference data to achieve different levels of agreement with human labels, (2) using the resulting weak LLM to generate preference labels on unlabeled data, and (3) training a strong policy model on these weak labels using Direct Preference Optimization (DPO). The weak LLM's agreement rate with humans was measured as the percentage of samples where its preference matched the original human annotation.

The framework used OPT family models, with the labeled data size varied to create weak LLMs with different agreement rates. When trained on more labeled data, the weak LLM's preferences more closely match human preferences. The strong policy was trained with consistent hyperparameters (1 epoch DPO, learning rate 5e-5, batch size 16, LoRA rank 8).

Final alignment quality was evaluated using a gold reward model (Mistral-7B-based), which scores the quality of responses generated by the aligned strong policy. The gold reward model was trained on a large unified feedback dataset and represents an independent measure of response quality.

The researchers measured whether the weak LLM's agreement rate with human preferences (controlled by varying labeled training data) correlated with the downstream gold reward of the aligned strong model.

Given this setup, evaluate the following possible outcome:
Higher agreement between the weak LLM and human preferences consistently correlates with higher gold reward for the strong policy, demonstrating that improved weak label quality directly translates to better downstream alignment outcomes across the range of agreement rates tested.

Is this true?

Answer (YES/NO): NO